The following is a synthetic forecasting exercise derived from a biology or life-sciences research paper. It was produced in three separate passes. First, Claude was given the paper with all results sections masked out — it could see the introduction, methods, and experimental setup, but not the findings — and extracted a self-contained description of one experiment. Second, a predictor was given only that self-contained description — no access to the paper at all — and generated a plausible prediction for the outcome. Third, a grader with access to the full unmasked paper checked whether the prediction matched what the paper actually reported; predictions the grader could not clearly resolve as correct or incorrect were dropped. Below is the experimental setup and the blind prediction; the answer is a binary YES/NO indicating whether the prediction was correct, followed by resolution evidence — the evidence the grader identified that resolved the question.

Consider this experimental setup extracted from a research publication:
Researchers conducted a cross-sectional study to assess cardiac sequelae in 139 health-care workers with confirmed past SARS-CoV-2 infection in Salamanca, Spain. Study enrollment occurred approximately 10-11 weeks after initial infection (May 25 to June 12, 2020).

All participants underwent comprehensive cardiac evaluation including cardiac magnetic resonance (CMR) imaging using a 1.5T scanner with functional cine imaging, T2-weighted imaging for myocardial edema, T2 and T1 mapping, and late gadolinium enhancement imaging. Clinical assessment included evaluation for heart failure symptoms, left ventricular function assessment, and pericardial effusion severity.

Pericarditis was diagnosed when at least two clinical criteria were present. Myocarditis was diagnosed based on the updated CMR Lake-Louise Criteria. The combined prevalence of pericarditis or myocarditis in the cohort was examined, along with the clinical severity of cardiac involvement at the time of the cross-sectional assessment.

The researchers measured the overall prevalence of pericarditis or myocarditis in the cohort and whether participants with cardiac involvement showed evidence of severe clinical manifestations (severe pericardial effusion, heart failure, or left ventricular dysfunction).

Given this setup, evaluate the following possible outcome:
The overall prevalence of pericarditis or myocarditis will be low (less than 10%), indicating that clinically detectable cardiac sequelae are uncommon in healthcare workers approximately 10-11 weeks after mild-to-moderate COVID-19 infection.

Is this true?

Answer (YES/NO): NO